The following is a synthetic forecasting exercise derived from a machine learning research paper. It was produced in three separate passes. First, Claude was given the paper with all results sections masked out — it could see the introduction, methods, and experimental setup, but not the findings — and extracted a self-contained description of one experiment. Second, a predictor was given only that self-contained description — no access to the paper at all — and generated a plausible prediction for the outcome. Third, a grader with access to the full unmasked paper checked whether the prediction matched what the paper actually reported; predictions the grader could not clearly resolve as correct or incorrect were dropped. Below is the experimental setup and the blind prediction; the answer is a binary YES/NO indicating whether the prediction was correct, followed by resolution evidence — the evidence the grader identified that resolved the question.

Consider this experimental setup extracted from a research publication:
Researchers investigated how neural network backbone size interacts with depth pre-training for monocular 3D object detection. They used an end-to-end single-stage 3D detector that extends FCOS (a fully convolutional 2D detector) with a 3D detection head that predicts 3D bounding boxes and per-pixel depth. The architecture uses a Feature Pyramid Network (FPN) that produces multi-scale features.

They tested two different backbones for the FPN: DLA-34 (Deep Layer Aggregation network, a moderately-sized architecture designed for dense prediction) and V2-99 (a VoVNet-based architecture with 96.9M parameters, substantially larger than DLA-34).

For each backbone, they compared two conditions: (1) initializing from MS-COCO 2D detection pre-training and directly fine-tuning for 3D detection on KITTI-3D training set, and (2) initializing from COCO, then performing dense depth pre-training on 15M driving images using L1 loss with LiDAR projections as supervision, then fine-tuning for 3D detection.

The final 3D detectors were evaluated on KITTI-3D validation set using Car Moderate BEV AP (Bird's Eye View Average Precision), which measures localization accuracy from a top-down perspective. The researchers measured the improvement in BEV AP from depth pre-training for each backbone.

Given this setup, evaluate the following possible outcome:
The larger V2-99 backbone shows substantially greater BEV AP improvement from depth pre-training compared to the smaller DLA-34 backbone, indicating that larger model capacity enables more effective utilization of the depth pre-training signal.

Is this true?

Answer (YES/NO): YES